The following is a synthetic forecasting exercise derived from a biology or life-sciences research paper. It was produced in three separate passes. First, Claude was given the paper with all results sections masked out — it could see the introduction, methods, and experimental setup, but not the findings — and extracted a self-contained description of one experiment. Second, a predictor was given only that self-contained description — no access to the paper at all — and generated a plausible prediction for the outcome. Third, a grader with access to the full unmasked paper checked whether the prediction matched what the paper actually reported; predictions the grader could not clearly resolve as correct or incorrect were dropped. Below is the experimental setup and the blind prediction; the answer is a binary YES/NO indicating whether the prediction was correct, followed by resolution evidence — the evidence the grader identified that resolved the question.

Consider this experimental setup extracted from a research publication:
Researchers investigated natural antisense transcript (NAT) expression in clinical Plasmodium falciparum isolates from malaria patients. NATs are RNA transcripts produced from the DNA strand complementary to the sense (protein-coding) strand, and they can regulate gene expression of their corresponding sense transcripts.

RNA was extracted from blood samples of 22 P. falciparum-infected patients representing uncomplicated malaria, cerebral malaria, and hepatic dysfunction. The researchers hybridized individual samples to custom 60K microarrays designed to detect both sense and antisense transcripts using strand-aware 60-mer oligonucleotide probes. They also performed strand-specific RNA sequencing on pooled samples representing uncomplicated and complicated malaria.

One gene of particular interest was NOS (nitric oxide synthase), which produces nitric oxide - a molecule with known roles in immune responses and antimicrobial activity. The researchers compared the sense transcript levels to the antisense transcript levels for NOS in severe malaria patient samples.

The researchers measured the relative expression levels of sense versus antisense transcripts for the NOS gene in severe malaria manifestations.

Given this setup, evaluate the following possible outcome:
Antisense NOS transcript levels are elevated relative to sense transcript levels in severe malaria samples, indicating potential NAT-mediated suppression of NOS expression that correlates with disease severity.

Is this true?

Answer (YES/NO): YES